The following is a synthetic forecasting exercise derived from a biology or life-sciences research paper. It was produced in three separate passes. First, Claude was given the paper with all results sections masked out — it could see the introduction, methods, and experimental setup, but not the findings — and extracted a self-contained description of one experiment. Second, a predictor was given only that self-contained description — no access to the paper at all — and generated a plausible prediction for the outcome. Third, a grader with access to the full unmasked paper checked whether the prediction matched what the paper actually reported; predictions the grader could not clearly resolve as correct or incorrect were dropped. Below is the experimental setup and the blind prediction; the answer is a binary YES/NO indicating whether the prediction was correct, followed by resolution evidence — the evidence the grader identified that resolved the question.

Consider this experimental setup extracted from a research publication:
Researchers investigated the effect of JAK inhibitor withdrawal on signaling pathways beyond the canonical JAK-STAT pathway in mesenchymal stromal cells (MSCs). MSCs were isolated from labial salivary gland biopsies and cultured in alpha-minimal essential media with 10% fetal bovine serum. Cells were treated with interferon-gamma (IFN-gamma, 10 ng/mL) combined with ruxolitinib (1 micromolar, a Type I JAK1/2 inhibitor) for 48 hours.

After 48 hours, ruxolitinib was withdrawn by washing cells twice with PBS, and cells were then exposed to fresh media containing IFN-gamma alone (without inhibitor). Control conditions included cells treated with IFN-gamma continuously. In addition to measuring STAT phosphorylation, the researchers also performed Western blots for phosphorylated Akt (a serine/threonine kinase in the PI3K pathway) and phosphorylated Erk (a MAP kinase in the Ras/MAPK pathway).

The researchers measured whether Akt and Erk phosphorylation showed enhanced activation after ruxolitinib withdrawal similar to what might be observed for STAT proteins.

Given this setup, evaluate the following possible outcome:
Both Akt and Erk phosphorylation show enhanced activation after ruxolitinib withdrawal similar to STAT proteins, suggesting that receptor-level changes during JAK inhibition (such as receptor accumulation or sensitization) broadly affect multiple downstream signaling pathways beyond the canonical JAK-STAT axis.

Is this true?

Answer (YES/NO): NO